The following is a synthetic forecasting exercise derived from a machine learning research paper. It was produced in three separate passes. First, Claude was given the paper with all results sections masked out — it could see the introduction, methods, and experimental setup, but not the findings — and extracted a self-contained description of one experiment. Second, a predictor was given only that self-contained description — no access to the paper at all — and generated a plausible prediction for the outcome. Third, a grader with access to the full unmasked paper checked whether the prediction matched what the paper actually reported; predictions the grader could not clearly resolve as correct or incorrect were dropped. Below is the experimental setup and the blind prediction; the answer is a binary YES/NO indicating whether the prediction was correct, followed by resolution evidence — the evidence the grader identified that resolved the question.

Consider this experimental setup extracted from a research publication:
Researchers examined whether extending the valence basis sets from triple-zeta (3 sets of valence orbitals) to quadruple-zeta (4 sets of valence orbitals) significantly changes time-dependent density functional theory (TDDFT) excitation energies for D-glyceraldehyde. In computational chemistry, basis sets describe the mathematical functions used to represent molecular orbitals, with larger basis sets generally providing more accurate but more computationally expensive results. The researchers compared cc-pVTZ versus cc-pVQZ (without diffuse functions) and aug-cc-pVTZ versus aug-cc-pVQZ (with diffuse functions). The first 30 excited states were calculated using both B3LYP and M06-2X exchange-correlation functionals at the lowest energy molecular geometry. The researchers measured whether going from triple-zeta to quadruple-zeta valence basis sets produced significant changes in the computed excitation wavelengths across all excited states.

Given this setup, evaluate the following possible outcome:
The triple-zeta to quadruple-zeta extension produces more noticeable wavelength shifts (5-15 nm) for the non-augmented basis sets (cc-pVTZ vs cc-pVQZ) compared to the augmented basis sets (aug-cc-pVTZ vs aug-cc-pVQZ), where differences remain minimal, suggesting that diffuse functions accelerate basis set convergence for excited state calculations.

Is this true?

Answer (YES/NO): NO